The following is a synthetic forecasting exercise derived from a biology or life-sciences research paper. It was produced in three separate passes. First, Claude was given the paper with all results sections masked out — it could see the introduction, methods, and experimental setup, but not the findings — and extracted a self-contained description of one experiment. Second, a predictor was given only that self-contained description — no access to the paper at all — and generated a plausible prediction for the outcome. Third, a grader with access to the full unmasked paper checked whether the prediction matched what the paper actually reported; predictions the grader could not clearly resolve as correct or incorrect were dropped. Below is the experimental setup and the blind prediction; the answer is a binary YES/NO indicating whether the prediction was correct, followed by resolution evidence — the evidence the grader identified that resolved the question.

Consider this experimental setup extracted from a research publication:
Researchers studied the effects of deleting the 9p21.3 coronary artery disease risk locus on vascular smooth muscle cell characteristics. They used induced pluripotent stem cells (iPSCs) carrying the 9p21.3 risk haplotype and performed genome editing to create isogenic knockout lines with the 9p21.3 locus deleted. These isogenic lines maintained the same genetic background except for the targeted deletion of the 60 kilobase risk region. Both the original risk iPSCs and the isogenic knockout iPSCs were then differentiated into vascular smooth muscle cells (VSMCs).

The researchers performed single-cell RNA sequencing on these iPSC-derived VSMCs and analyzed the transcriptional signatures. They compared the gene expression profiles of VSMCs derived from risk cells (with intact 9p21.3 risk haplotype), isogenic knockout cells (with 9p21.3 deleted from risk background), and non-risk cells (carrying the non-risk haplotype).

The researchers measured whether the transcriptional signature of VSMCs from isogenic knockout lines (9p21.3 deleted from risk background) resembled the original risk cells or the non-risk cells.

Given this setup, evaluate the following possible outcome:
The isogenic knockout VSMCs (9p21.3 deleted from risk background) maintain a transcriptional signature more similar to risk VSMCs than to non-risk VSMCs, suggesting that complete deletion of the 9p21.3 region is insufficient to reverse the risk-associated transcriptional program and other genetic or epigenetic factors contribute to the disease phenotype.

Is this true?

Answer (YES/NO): NO